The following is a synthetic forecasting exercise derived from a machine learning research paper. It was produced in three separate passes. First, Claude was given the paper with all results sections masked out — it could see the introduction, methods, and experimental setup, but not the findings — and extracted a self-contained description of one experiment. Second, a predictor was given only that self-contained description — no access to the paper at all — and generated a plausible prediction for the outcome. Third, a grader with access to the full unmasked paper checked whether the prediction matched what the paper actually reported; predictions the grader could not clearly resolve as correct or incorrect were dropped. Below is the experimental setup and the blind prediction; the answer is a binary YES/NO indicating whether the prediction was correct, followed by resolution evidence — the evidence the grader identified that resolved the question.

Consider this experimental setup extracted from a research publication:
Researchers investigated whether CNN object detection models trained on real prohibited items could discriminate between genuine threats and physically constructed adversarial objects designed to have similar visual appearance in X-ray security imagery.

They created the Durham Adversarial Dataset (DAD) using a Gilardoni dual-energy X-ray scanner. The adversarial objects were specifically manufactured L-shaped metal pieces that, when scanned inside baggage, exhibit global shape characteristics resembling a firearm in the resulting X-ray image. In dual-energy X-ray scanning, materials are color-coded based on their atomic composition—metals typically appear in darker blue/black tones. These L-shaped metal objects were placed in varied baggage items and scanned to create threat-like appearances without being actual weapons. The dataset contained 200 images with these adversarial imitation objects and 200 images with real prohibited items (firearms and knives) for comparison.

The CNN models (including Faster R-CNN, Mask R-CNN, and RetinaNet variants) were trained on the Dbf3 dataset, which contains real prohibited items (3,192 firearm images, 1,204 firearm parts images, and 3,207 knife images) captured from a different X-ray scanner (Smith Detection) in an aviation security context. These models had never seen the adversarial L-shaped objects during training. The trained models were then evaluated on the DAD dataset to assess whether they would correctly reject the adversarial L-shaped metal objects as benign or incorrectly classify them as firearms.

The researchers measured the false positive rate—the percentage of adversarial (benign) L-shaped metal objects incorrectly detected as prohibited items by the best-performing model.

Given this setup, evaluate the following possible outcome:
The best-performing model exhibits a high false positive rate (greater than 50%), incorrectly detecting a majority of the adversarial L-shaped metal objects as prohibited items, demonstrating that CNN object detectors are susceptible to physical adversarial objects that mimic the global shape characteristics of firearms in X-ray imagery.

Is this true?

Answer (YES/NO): NO